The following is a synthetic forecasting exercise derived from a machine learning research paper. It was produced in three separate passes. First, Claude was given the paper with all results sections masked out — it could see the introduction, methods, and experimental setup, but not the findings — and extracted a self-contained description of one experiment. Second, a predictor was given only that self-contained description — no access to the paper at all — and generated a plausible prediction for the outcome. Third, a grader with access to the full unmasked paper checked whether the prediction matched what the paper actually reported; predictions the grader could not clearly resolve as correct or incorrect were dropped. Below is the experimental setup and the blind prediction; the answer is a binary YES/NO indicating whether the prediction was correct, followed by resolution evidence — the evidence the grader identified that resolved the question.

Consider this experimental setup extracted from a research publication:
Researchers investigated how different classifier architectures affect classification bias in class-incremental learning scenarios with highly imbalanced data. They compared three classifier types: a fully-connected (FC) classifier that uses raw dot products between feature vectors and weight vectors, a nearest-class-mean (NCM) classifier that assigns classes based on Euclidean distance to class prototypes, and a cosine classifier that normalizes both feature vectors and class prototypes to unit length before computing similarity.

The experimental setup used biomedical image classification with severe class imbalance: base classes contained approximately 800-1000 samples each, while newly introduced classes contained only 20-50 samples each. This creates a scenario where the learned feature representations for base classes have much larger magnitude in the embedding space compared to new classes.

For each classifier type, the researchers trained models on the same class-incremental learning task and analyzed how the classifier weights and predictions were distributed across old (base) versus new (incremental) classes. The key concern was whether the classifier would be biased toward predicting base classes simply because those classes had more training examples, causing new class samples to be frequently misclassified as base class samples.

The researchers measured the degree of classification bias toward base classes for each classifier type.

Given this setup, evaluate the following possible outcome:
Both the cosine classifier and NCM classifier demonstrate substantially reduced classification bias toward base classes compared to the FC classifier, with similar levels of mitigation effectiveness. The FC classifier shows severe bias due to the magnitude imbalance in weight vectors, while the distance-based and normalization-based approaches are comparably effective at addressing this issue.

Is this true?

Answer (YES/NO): NO